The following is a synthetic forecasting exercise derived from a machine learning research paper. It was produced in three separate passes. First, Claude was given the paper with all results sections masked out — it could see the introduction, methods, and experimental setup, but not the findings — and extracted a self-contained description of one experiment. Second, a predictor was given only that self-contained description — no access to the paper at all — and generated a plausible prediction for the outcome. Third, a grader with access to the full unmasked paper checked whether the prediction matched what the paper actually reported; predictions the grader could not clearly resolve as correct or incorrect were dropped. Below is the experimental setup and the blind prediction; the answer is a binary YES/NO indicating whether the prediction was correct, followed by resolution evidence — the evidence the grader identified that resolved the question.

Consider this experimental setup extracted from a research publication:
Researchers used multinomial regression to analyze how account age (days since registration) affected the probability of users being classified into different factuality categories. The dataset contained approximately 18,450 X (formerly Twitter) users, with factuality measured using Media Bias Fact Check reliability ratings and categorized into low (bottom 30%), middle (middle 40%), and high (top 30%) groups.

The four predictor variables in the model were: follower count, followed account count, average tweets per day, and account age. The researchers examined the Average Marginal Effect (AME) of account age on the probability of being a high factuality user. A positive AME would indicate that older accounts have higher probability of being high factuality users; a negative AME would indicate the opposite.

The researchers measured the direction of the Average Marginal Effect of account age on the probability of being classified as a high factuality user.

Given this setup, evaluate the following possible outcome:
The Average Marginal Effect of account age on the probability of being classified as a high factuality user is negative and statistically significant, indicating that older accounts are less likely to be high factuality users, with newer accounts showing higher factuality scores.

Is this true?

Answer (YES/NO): NO